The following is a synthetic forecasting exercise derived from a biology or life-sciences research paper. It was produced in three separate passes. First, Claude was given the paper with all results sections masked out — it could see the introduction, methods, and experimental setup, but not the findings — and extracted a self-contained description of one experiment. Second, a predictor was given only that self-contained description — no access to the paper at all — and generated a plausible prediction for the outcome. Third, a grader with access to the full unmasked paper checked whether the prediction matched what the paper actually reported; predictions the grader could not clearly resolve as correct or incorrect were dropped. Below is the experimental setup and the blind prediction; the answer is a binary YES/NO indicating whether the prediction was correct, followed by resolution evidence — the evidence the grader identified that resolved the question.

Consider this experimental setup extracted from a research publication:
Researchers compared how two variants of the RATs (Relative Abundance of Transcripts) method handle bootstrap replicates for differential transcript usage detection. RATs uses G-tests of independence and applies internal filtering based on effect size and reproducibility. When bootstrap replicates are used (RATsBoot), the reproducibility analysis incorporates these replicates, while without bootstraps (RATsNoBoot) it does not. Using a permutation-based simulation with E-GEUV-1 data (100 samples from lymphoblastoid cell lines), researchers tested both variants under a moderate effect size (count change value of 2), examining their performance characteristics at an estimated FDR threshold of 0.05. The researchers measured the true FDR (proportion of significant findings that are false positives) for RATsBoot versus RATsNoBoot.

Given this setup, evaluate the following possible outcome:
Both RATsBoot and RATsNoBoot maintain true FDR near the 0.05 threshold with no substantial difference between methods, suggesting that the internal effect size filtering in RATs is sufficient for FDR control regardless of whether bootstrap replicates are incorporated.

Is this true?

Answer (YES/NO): NO